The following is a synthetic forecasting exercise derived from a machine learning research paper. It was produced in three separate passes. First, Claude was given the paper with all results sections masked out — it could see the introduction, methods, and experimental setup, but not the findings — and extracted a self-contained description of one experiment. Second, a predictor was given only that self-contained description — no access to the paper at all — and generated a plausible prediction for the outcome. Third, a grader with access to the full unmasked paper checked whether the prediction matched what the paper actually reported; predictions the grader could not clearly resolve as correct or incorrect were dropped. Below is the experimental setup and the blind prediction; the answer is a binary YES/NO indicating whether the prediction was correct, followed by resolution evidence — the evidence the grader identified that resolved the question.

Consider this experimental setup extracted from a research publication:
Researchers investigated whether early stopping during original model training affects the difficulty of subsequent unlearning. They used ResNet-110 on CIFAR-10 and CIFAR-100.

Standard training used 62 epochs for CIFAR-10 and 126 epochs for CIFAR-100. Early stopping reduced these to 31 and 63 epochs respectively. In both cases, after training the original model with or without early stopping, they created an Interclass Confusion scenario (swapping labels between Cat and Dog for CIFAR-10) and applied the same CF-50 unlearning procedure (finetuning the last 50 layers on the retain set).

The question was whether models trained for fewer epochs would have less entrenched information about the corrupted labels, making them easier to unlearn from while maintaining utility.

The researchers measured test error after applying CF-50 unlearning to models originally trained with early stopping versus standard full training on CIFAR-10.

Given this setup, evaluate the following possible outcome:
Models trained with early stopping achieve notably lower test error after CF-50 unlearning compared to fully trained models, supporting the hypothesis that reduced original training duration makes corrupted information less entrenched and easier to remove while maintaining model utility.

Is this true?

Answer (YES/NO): NO